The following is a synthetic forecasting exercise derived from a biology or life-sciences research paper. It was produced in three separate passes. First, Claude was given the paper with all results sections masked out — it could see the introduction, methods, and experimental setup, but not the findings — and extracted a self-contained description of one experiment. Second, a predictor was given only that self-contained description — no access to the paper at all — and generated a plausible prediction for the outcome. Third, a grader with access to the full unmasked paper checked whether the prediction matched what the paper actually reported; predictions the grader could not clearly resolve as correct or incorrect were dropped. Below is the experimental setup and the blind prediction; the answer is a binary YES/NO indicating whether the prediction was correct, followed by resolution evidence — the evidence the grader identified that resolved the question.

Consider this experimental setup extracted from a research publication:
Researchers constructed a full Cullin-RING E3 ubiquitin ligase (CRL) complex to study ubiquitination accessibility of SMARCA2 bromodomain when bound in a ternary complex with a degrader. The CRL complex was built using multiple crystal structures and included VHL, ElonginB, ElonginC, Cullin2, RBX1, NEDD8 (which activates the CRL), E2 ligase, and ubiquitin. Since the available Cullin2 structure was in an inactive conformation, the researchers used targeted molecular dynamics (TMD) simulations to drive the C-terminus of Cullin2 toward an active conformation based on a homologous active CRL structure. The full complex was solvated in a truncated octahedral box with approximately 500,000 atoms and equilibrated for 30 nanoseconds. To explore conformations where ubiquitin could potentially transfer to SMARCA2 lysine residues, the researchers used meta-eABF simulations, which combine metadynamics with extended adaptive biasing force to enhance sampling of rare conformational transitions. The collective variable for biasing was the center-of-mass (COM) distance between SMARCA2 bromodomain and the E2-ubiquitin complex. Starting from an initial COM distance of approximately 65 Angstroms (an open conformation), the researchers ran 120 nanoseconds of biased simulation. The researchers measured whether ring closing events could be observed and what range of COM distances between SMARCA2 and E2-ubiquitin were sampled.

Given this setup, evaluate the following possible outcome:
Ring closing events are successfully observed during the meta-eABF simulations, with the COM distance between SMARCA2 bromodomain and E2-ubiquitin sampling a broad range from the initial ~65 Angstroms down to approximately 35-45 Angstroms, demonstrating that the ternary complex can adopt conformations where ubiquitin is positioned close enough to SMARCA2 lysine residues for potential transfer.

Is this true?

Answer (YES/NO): YES